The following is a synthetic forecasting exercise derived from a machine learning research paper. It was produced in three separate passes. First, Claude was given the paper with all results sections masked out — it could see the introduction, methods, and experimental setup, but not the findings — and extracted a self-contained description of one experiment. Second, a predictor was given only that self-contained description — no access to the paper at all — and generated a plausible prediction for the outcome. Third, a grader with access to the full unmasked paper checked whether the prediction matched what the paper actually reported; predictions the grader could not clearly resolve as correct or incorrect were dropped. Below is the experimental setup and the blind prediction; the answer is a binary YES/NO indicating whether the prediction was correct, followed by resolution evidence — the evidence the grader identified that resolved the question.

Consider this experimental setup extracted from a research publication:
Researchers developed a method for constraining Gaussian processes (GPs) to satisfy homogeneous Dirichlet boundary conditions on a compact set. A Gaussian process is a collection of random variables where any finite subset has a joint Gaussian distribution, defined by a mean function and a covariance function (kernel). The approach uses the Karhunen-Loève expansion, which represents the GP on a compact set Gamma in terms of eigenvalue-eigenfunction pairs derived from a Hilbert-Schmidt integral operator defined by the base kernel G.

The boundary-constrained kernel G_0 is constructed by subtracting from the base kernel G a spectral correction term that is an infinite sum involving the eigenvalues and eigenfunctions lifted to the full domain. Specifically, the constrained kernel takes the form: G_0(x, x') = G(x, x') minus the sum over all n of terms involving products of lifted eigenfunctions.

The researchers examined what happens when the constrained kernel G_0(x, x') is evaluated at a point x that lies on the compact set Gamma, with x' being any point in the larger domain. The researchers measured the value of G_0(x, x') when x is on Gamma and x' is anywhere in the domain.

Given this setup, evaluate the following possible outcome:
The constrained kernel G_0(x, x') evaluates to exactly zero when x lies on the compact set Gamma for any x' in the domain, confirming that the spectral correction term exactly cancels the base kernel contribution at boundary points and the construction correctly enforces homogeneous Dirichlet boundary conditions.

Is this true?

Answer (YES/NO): YES